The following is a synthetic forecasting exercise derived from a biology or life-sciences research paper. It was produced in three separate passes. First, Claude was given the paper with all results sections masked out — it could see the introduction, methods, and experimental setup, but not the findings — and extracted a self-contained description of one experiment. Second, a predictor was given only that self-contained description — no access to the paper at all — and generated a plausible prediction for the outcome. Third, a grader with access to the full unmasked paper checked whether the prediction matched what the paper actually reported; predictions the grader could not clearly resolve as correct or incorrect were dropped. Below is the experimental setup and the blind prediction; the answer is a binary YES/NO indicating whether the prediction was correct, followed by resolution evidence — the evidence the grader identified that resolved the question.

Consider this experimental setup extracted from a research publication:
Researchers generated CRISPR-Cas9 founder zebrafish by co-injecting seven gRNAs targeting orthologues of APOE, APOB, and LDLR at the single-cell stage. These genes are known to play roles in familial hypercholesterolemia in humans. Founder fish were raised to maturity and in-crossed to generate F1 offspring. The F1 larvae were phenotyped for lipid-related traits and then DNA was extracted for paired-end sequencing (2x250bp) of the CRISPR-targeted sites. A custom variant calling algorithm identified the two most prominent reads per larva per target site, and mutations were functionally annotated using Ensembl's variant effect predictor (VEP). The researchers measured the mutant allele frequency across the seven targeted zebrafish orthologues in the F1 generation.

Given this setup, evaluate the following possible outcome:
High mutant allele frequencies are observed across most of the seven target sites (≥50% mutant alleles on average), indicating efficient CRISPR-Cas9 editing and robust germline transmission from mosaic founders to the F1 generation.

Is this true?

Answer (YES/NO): YES